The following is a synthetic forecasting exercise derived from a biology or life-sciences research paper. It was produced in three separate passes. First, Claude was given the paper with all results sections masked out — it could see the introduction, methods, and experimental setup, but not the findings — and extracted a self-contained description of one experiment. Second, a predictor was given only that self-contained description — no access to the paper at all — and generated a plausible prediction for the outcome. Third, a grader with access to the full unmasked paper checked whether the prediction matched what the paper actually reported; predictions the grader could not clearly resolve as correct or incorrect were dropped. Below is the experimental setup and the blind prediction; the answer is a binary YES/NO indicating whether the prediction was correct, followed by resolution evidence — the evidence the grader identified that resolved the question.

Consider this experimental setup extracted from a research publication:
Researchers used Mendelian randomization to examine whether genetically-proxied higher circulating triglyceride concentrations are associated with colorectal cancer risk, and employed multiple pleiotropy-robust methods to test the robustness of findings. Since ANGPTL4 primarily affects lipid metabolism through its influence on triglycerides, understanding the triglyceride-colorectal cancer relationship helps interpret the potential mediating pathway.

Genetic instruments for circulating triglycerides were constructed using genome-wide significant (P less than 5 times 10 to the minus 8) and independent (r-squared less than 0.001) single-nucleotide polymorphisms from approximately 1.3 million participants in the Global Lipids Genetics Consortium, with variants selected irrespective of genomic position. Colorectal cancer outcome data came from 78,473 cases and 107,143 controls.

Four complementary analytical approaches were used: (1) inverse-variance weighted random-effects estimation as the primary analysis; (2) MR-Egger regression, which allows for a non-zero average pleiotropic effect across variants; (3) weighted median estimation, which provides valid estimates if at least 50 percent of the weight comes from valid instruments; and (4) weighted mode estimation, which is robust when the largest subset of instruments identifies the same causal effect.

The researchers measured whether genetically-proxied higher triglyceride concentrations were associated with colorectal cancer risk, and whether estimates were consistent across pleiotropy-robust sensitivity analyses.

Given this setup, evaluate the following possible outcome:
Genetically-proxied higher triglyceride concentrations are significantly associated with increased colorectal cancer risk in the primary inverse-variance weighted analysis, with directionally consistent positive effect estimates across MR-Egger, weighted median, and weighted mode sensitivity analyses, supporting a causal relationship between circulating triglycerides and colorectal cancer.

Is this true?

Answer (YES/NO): NO